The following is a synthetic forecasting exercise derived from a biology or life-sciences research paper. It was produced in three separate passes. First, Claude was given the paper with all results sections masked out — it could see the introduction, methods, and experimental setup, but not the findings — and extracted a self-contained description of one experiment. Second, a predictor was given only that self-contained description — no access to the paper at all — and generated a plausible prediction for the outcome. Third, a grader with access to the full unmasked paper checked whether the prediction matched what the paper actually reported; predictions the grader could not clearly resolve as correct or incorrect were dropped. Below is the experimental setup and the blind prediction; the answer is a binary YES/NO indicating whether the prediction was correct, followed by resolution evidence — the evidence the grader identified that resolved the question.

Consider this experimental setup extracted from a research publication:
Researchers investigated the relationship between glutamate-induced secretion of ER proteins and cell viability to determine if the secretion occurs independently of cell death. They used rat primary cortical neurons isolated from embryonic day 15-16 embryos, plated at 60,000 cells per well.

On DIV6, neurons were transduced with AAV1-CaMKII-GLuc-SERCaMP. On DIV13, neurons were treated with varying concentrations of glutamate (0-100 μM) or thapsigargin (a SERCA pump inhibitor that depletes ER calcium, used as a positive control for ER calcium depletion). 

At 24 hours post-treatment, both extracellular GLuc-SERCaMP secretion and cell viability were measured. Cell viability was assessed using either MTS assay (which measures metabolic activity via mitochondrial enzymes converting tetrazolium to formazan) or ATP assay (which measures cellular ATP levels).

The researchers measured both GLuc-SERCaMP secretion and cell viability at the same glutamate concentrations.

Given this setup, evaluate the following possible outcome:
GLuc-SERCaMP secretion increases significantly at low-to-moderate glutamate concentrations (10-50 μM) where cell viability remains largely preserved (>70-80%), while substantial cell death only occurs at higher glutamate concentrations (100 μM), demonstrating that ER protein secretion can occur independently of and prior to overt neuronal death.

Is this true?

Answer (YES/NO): YES